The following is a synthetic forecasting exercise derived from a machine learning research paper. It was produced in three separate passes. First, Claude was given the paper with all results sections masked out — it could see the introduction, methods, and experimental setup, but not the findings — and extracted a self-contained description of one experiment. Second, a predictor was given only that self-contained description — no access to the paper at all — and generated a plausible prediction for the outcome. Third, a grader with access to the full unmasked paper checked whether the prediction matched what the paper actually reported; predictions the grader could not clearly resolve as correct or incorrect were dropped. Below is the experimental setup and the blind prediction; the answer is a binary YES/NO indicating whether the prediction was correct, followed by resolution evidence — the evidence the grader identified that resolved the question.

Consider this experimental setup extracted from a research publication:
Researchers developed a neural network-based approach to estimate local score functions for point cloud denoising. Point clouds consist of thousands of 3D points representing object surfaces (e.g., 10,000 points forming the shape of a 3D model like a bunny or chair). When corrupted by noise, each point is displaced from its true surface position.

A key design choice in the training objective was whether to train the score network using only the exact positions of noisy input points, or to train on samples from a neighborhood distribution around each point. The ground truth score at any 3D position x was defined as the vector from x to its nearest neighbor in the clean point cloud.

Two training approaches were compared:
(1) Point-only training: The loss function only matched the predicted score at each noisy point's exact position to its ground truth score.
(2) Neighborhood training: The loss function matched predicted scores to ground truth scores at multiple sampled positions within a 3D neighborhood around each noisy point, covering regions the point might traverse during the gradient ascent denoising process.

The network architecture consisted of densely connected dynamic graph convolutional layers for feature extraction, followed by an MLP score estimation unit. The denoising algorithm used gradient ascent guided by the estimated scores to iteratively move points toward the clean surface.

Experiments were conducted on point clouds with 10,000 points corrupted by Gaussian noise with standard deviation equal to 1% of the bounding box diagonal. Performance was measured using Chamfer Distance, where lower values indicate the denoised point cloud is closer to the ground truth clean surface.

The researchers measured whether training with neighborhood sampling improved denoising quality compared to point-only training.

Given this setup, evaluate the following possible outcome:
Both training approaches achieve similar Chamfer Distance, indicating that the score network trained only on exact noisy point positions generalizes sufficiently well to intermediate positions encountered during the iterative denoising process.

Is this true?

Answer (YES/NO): NO